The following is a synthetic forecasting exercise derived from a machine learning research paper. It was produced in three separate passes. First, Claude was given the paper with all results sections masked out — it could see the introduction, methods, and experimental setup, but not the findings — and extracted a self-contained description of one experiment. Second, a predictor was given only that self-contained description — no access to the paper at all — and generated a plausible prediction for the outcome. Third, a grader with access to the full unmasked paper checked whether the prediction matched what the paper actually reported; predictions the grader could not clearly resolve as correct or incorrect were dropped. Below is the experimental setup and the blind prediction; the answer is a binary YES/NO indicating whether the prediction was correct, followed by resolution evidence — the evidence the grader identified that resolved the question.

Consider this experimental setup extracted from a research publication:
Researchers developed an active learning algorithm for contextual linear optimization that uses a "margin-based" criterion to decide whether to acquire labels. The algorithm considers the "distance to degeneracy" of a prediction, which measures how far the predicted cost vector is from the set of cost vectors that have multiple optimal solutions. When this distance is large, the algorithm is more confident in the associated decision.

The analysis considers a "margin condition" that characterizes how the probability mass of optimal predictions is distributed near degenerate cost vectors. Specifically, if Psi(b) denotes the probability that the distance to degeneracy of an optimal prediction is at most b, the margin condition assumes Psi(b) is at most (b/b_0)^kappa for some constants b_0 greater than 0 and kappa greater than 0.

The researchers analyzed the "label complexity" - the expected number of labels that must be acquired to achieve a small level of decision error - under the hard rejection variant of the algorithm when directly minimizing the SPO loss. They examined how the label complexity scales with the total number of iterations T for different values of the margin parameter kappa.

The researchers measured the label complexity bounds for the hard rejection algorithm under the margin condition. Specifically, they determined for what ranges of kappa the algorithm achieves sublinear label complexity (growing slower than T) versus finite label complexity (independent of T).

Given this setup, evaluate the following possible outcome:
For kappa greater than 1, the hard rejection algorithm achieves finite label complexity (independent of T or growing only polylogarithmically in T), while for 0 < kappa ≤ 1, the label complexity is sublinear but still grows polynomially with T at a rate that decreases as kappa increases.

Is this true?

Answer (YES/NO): NO